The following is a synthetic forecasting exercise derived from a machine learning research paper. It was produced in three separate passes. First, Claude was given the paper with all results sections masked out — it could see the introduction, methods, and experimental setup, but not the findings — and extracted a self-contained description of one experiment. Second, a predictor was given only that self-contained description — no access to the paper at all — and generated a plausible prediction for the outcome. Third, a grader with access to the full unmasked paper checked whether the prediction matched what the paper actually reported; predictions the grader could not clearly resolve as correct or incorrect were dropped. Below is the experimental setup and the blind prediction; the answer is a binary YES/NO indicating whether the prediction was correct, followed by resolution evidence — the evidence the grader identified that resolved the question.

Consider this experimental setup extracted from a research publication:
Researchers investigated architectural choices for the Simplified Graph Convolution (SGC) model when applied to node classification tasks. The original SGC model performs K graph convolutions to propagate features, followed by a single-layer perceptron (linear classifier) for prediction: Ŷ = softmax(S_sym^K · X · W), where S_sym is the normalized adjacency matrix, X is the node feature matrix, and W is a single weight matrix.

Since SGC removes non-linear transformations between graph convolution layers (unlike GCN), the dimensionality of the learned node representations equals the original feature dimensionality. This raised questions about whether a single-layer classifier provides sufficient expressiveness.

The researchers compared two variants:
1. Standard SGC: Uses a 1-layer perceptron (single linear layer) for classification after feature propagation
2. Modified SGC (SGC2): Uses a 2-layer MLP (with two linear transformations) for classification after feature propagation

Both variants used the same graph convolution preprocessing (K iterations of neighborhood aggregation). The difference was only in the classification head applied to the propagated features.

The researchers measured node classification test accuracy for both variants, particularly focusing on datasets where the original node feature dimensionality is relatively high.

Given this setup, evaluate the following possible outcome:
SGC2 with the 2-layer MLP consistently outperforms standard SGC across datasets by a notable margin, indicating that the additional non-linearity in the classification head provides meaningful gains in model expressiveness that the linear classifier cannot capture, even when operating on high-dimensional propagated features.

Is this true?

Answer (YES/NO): YES